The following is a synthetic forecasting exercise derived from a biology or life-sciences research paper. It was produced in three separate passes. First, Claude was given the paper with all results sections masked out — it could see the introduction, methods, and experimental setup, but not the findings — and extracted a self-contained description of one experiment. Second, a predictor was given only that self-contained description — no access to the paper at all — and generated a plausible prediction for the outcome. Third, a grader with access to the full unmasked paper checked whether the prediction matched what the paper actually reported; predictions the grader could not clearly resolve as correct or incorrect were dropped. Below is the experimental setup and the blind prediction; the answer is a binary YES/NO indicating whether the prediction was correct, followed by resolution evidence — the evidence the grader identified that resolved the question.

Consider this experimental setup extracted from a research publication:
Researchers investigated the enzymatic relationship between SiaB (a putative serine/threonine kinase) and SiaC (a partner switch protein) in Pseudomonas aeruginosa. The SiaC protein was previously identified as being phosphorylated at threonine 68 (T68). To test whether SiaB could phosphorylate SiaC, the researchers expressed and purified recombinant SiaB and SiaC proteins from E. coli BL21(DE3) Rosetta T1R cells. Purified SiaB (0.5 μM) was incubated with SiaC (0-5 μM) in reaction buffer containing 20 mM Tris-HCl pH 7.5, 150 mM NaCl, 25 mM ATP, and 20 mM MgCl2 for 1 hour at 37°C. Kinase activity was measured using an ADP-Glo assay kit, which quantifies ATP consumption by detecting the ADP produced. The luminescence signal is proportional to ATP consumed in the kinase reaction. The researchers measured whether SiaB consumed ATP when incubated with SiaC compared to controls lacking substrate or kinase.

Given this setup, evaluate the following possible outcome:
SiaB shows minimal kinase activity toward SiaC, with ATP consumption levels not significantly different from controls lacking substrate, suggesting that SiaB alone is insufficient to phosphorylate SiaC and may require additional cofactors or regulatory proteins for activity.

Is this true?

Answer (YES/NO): NO